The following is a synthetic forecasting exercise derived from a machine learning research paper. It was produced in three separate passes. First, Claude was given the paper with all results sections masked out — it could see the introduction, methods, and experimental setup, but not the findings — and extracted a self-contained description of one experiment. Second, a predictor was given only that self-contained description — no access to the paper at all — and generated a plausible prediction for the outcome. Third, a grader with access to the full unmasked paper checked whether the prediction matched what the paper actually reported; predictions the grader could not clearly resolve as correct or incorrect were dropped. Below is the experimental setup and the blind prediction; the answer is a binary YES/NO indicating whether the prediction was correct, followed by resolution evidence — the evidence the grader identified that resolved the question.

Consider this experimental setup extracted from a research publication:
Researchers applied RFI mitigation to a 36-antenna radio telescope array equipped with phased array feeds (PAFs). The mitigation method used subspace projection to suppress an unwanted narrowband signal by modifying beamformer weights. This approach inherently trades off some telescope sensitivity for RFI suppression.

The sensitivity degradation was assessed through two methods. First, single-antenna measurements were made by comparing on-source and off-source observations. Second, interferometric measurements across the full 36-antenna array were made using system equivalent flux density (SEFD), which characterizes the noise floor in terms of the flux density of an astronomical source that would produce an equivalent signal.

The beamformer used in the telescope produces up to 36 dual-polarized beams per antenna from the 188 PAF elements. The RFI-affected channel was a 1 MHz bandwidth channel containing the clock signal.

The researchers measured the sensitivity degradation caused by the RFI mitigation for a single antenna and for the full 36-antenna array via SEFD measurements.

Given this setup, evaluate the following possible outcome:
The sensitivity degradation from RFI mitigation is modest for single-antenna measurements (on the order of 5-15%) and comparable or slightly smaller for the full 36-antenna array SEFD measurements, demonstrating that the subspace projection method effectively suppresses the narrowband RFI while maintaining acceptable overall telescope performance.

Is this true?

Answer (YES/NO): NO